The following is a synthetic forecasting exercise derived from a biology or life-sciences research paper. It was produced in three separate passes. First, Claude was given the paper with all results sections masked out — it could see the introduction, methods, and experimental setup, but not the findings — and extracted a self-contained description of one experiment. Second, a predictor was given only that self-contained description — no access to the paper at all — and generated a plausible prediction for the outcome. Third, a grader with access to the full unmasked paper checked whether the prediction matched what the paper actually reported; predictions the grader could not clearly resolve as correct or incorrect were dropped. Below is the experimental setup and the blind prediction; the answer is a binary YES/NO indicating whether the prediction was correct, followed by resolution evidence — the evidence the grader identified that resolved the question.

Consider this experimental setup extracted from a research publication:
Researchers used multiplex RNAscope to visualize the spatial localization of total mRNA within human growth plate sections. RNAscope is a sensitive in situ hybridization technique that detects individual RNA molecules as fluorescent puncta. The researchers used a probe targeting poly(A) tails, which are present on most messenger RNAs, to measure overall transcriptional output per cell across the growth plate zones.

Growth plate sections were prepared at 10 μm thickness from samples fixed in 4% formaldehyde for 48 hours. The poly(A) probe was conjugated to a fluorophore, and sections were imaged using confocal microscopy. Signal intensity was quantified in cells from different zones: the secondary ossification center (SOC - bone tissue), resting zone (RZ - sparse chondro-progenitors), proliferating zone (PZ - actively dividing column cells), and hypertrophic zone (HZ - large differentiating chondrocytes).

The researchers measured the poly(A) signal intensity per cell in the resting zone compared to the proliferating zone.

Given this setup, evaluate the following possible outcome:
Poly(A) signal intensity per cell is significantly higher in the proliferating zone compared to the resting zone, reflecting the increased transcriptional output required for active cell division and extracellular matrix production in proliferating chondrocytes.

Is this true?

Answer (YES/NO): YES